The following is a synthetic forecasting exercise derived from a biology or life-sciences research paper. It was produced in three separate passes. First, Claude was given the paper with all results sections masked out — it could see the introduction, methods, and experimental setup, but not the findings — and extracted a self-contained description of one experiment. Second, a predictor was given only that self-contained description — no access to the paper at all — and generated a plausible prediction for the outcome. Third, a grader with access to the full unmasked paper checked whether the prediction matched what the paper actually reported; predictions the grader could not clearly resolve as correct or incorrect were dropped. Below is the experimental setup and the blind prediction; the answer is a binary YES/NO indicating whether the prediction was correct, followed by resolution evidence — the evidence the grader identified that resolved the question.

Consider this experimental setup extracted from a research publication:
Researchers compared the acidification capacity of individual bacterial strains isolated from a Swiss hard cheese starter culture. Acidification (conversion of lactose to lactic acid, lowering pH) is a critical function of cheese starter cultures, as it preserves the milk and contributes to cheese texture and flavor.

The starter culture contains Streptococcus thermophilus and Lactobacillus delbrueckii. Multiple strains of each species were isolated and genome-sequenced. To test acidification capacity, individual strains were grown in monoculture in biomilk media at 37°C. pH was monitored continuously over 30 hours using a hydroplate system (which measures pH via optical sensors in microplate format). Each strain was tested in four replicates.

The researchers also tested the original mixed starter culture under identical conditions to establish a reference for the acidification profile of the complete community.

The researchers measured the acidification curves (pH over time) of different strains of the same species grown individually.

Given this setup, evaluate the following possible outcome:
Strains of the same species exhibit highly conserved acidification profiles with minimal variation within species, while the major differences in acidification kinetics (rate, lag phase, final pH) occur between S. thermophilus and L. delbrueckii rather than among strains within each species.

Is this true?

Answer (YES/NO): YES